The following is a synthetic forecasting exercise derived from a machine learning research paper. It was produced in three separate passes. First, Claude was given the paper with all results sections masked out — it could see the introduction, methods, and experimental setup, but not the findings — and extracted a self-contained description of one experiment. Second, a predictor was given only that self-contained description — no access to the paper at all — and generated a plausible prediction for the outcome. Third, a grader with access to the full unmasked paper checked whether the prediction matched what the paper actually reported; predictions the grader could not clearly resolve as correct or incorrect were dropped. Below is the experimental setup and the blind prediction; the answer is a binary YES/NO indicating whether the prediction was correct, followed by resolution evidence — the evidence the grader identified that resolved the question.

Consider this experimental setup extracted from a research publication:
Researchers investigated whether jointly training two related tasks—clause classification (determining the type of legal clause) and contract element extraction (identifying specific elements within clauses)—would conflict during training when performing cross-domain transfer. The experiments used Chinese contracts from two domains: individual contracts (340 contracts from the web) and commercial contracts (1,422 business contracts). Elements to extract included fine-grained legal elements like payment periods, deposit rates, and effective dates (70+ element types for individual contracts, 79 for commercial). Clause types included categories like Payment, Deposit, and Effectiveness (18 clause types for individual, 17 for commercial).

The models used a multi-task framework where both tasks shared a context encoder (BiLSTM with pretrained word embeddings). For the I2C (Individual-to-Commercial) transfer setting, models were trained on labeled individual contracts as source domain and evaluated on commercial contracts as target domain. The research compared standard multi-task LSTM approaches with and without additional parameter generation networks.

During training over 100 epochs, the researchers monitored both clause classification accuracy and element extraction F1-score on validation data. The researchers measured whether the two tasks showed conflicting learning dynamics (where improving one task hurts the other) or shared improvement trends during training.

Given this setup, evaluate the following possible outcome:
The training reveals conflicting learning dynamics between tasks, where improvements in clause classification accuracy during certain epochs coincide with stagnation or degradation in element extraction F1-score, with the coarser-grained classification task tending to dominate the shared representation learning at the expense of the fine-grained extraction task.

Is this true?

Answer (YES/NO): NO